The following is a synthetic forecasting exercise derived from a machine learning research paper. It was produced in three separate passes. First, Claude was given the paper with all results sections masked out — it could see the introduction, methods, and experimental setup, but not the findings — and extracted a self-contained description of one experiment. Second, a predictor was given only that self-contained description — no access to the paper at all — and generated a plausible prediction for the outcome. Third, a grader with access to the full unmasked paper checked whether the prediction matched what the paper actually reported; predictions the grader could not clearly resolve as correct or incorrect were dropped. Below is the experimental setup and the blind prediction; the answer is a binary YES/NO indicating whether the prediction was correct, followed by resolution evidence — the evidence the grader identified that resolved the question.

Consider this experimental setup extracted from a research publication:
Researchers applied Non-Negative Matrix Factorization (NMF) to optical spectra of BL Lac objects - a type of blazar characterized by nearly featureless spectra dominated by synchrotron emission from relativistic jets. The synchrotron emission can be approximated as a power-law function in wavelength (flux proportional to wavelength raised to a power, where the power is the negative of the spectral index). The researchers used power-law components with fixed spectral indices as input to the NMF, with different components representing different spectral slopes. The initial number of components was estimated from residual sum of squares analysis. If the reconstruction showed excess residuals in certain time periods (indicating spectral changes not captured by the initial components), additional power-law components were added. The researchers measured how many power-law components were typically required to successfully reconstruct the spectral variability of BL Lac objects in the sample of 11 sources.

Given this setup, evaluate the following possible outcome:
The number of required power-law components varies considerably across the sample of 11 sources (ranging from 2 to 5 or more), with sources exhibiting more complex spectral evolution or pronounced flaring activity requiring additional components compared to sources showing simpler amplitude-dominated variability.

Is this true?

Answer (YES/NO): NO